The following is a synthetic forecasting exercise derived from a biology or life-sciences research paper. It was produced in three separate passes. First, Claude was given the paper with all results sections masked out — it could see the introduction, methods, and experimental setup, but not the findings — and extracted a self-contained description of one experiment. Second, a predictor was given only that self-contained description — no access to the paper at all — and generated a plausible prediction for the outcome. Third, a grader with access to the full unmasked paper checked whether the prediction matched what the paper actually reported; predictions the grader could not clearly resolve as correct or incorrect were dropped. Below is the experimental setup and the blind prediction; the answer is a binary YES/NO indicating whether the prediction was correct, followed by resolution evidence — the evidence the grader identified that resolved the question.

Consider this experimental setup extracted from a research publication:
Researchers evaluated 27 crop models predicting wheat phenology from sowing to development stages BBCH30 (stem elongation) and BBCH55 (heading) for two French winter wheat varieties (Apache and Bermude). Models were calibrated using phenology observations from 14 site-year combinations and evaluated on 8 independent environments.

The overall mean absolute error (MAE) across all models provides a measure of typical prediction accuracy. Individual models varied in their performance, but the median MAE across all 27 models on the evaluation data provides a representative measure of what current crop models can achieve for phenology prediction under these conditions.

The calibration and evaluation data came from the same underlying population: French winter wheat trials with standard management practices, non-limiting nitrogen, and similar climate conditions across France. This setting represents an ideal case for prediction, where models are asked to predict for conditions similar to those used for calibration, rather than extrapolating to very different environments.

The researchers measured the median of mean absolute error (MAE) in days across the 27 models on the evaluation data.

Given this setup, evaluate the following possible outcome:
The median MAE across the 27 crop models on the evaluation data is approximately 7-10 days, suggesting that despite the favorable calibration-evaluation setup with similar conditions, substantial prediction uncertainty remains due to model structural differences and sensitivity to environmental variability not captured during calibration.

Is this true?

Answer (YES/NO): NO